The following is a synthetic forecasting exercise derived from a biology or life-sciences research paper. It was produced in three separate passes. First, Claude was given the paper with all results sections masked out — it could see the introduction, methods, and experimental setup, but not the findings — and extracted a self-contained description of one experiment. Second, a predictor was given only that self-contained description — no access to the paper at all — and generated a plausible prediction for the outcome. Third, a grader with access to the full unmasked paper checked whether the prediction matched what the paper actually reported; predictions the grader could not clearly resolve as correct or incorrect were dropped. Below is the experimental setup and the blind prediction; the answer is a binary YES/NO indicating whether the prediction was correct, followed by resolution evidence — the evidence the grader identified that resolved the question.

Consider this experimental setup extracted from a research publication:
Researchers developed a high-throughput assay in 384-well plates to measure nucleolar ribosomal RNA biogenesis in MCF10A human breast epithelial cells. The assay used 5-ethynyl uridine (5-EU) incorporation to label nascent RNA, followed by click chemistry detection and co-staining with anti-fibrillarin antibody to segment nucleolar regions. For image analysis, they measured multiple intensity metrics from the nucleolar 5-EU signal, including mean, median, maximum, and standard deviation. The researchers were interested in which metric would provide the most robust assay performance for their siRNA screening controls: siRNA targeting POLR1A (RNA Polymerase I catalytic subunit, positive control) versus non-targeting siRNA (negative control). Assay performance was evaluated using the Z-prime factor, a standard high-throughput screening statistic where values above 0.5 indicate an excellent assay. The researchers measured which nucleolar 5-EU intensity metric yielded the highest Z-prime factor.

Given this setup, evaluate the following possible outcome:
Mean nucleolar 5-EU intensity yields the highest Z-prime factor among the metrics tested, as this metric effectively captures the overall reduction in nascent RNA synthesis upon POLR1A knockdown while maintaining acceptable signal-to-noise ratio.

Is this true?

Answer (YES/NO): NO